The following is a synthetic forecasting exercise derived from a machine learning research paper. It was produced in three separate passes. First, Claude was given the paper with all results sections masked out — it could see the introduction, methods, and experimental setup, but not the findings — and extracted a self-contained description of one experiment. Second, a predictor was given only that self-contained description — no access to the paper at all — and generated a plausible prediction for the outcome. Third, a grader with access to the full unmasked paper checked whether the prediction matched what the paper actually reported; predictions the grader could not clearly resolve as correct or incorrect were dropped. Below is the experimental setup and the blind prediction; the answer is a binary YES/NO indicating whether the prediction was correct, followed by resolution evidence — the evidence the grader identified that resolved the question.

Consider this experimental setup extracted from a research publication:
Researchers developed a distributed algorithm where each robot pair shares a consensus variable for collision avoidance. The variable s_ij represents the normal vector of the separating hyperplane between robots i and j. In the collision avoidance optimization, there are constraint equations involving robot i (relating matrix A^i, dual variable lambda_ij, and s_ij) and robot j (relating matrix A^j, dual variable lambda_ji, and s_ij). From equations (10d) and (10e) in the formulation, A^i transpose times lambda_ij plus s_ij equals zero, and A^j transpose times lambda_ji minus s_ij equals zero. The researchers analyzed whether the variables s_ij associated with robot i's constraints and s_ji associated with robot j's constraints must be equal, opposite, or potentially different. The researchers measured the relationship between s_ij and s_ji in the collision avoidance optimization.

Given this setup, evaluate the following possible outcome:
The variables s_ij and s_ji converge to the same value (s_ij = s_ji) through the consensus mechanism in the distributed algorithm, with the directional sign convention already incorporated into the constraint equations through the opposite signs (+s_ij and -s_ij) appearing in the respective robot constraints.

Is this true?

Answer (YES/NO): YES